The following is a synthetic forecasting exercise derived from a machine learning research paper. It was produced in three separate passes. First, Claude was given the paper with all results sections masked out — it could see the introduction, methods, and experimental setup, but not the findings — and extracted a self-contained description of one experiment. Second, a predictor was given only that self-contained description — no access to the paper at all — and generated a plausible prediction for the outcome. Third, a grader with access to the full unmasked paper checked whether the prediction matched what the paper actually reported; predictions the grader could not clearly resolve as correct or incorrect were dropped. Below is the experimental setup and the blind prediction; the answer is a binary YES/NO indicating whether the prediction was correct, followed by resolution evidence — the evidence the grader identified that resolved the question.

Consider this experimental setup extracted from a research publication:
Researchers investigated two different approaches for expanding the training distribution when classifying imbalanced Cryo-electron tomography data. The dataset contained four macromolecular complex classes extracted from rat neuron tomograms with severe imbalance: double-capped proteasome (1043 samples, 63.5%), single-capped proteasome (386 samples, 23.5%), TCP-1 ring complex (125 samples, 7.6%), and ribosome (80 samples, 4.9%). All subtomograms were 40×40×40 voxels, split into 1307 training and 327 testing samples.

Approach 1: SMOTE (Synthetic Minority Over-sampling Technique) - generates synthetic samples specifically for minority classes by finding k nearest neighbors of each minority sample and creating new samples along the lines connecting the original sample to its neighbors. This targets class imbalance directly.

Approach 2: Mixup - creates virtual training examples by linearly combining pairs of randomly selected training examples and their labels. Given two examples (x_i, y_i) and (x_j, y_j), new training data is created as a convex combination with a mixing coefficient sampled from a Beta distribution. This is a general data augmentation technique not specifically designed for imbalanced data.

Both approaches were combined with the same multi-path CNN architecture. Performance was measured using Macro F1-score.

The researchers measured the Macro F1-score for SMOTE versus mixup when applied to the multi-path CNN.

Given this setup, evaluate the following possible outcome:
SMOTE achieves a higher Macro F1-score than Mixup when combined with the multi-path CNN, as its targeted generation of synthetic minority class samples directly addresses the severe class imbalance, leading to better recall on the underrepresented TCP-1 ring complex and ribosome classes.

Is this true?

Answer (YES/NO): NO